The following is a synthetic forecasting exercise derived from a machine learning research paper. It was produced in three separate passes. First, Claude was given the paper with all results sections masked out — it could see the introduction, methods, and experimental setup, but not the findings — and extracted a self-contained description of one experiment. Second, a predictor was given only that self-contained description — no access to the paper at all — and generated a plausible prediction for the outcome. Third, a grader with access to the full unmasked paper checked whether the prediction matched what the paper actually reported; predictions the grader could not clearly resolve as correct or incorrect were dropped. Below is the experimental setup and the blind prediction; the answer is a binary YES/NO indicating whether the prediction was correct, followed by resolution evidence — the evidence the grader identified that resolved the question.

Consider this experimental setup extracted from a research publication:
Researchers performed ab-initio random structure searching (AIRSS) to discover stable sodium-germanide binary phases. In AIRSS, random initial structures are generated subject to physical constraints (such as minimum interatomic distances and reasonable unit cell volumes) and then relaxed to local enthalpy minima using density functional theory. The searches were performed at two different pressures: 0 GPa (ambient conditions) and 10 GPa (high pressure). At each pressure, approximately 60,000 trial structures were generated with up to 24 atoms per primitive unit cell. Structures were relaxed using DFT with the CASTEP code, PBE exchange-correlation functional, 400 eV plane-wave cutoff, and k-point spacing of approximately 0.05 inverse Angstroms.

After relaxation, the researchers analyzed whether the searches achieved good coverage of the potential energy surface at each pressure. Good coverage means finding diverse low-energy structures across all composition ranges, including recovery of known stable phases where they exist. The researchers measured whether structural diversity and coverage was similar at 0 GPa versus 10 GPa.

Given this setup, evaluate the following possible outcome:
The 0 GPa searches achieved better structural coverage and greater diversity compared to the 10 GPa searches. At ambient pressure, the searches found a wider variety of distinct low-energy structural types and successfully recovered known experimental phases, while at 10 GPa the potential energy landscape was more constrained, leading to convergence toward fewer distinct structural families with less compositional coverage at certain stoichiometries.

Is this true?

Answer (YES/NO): NO